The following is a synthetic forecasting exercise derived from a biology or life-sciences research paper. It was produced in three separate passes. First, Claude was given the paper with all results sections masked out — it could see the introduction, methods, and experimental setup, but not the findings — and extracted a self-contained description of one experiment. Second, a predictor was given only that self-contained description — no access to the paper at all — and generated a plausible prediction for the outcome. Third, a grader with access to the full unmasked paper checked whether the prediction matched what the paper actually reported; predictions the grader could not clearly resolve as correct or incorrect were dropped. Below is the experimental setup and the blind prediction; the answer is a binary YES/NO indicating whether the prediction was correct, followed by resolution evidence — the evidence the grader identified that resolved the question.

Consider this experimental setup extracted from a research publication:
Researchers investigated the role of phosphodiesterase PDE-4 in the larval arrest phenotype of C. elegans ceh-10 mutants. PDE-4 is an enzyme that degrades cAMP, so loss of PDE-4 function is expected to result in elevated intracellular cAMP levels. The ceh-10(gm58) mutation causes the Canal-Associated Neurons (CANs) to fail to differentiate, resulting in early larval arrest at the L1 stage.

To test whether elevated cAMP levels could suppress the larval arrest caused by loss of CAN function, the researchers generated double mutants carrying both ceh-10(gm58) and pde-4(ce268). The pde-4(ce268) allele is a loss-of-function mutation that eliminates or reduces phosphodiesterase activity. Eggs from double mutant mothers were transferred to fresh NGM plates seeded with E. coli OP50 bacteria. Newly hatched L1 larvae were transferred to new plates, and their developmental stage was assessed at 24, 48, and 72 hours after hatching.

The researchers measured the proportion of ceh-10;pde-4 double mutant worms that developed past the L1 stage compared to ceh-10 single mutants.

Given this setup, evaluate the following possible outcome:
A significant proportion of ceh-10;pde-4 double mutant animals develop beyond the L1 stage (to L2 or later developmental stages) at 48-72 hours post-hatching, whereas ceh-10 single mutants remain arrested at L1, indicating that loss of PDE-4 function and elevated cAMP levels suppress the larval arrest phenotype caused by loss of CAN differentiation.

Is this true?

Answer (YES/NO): YES